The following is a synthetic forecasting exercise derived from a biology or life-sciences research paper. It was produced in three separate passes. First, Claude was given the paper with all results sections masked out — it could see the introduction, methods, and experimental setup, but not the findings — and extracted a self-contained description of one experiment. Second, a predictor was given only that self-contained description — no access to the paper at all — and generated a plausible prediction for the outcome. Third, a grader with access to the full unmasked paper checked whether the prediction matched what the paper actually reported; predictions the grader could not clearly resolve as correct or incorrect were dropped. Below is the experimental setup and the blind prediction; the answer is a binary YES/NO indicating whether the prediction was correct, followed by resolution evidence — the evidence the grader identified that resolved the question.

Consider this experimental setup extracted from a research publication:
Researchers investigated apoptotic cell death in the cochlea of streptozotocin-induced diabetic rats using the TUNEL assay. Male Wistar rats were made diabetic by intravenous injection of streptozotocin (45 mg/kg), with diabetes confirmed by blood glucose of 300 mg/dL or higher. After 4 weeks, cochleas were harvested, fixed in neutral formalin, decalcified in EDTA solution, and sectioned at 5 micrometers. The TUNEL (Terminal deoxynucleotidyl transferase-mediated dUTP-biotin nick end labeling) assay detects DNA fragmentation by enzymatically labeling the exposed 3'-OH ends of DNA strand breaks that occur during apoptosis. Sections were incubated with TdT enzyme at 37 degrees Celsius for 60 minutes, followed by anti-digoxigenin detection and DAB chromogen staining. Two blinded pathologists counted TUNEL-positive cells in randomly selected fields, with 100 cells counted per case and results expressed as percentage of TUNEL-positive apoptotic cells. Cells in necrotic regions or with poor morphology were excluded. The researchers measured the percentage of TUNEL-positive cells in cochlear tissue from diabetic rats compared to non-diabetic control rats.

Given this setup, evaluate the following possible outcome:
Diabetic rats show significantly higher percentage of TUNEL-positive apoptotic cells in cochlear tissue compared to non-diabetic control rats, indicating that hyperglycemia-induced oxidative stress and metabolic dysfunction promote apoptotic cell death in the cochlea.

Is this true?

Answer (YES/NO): YES